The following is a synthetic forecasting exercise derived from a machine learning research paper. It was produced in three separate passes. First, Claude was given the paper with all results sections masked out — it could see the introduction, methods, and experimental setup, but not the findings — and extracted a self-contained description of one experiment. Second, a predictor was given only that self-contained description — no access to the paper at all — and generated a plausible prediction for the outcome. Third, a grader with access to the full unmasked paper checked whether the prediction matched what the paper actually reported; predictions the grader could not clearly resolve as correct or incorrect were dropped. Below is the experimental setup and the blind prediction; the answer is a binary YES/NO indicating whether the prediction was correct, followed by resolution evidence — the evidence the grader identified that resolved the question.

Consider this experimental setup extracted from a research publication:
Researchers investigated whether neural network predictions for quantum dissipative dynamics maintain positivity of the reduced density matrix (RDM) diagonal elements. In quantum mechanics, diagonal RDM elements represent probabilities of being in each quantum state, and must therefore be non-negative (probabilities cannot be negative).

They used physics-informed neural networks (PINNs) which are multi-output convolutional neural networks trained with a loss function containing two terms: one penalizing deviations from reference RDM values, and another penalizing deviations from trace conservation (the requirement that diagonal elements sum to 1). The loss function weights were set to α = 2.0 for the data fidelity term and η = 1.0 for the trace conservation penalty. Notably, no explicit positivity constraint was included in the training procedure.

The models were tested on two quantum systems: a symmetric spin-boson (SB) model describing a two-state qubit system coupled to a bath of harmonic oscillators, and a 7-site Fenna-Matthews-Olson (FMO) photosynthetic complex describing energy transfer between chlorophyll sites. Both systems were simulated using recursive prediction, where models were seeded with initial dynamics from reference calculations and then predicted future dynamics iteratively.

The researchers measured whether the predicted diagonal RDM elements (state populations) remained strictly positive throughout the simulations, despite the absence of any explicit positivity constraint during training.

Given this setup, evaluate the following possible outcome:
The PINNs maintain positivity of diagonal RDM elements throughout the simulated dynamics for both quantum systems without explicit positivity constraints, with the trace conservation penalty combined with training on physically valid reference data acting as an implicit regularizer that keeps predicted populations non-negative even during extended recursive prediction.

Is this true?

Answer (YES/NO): YES